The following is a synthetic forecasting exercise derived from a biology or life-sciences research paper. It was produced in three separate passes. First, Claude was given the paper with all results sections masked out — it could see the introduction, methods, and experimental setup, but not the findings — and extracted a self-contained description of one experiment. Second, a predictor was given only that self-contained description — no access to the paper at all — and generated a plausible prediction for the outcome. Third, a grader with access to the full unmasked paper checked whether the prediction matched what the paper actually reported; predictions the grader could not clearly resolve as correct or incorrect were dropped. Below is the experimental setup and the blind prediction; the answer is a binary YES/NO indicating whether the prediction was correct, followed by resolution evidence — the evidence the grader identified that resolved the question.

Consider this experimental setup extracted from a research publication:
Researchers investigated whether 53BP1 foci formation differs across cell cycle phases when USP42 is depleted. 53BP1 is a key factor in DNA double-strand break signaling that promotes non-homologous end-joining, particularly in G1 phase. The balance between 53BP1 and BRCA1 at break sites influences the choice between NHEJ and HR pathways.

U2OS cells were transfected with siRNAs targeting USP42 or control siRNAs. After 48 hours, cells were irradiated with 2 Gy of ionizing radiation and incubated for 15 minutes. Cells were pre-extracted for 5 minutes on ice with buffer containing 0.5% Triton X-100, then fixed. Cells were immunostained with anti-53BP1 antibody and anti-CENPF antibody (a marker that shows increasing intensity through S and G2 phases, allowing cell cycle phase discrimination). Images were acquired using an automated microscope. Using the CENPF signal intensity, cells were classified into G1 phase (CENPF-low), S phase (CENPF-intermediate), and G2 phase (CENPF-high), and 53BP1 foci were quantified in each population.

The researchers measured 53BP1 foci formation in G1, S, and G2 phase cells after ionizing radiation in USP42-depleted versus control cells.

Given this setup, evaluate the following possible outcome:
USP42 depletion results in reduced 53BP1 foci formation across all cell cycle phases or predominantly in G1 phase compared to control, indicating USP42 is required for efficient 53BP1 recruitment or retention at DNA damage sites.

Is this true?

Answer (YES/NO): NO